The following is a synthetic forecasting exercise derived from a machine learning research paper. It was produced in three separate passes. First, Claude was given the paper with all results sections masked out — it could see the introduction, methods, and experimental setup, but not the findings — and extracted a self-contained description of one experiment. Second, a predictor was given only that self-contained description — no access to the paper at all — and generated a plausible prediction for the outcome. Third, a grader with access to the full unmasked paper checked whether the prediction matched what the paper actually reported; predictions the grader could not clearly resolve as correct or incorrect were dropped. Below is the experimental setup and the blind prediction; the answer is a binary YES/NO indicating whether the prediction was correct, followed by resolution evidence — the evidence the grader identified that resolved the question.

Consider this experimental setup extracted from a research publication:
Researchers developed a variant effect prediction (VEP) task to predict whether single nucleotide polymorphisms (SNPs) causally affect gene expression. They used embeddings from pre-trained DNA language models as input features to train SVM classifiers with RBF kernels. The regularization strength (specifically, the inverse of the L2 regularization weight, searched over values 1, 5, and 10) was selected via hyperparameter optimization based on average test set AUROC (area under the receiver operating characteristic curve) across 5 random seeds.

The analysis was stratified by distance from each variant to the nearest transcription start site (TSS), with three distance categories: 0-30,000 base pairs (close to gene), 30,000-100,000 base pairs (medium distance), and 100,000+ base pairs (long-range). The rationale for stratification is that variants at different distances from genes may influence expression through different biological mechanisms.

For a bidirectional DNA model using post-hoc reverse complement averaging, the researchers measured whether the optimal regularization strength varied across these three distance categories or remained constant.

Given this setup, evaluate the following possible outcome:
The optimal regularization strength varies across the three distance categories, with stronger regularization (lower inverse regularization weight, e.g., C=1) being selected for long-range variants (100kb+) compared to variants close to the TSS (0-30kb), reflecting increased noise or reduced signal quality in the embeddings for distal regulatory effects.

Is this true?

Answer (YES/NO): NO